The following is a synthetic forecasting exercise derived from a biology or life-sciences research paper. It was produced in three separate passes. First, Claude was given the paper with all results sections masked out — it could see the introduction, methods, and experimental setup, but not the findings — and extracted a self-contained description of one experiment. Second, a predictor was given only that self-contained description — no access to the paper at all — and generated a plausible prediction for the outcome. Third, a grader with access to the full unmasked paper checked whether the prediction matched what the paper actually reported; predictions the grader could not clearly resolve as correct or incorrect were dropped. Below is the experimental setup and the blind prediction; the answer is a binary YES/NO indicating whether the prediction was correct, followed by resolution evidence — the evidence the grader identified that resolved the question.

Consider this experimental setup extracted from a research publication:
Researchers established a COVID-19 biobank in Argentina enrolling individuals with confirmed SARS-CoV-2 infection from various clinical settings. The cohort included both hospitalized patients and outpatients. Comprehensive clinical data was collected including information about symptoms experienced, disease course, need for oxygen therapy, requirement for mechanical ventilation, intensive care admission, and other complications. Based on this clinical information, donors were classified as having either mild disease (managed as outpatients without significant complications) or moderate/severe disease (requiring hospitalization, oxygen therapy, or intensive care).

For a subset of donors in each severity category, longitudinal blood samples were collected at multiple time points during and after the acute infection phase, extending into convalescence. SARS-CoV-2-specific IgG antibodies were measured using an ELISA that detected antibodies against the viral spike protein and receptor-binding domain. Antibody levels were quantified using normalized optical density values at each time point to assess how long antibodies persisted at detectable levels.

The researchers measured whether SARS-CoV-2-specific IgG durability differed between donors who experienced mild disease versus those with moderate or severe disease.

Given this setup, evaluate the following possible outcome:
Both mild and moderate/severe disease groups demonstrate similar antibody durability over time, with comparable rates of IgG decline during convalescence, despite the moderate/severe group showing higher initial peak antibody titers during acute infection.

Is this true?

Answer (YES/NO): NO